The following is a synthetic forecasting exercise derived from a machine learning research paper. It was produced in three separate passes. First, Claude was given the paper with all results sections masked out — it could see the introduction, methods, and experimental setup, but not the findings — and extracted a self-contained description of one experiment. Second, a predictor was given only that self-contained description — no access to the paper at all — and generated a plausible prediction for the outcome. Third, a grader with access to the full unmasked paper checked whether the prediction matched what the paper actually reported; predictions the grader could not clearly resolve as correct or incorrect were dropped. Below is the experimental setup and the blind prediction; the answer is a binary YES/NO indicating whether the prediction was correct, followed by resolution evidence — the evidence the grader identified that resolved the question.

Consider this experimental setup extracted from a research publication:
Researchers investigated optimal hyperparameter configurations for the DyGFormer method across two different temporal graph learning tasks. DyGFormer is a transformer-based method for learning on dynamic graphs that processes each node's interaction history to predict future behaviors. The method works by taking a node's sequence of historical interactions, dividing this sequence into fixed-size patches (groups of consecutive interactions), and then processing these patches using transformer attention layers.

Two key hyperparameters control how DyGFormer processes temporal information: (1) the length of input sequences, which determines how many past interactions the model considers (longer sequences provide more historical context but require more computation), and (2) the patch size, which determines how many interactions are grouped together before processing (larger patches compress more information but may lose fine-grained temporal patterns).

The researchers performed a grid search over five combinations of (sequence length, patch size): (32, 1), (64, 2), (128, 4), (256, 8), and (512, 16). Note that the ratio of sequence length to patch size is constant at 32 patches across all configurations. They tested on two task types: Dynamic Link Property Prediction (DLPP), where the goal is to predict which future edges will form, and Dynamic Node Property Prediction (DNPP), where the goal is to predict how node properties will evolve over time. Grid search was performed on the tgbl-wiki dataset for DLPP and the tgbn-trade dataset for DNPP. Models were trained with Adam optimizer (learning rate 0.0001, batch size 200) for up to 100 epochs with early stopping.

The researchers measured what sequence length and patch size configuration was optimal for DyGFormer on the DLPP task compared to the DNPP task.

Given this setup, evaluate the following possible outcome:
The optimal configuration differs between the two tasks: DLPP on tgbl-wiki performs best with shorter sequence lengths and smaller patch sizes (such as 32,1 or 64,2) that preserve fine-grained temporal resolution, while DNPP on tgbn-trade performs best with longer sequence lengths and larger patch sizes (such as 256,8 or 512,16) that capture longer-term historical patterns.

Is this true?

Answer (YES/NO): YES